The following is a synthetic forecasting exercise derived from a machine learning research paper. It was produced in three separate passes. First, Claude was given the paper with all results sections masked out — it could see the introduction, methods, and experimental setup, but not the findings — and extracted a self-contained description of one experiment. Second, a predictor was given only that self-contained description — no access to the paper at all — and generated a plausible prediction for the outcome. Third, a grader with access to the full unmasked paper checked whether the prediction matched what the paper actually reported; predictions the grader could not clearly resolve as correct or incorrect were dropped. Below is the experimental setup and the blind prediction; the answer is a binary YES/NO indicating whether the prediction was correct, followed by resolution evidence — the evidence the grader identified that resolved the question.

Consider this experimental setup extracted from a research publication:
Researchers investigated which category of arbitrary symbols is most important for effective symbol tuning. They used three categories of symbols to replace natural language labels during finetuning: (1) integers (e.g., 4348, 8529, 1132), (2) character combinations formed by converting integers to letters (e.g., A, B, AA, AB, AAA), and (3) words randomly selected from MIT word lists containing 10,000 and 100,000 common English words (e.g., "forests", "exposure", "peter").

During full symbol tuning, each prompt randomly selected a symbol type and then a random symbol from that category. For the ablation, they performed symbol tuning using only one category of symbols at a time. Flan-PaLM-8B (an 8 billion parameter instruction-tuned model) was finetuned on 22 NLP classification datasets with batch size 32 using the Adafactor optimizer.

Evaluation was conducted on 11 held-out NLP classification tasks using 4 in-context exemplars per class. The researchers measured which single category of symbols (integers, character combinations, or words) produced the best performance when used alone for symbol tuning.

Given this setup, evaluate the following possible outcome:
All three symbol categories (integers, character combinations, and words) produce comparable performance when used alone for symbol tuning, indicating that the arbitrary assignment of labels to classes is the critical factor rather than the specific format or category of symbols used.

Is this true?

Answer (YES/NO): NO